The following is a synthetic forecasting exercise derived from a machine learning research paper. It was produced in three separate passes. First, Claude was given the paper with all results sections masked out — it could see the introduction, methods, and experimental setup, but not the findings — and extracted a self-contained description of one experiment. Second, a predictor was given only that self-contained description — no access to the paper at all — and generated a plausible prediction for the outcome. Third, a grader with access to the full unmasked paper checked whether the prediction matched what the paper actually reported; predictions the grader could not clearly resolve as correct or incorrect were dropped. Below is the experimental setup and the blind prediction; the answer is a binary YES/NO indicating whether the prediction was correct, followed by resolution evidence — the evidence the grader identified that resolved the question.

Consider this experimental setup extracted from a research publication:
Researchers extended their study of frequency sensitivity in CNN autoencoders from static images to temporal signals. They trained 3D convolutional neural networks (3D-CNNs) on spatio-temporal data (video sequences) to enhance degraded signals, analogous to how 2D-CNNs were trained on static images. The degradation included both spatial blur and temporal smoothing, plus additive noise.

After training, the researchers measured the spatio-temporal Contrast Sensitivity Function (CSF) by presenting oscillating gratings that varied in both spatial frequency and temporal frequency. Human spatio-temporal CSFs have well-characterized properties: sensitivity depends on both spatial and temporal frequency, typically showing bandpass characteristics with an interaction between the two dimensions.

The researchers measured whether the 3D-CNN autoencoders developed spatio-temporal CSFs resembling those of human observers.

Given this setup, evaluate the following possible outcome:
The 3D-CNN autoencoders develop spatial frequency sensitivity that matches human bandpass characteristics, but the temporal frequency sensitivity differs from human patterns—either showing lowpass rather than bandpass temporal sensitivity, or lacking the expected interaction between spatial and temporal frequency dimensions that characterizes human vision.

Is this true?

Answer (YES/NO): NO